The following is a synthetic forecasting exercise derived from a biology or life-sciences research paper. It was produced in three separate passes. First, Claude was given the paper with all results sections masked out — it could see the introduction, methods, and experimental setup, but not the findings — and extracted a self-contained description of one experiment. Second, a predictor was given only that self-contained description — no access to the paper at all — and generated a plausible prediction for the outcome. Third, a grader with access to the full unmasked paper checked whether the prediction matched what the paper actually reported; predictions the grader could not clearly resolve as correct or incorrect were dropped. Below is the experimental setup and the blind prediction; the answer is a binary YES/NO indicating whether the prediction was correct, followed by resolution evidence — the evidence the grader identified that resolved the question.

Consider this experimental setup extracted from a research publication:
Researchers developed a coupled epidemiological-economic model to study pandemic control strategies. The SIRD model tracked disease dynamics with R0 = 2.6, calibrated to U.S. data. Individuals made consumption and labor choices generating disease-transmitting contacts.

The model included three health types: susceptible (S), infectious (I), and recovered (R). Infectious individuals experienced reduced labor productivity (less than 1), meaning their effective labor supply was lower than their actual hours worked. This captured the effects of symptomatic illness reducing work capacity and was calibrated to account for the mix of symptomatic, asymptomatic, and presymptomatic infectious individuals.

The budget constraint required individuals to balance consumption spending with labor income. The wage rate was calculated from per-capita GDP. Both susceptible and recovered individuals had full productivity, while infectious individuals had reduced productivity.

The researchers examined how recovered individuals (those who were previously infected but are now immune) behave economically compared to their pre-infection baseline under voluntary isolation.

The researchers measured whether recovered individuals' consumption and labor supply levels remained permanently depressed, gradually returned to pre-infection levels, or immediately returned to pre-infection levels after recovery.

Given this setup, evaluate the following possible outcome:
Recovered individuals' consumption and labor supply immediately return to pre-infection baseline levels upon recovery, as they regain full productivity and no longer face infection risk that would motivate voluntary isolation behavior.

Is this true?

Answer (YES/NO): YES